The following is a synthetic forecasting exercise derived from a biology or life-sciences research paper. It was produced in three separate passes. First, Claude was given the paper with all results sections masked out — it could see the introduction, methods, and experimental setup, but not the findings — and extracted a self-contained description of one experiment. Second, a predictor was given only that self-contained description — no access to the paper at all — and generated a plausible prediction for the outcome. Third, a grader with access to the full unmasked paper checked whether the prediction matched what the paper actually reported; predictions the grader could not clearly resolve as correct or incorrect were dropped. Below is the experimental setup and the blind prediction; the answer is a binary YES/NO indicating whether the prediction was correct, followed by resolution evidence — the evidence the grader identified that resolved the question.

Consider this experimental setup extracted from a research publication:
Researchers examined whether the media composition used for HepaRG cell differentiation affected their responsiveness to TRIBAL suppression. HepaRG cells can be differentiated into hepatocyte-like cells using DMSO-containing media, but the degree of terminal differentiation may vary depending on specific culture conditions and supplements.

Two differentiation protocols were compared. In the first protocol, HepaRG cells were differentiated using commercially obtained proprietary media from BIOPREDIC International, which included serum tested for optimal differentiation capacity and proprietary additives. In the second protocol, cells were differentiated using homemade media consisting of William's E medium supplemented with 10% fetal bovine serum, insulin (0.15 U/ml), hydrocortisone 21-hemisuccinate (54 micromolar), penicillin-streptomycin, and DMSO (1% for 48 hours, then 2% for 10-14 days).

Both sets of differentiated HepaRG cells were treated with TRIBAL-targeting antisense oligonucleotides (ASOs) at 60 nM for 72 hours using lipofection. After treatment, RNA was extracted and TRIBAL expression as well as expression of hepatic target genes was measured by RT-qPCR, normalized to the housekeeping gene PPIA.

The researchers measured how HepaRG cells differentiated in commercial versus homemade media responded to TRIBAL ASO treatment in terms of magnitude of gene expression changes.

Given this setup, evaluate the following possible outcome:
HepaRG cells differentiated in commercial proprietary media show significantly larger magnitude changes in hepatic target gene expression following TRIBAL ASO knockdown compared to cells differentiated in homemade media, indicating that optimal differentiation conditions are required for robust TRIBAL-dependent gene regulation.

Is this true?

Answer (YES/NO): YES